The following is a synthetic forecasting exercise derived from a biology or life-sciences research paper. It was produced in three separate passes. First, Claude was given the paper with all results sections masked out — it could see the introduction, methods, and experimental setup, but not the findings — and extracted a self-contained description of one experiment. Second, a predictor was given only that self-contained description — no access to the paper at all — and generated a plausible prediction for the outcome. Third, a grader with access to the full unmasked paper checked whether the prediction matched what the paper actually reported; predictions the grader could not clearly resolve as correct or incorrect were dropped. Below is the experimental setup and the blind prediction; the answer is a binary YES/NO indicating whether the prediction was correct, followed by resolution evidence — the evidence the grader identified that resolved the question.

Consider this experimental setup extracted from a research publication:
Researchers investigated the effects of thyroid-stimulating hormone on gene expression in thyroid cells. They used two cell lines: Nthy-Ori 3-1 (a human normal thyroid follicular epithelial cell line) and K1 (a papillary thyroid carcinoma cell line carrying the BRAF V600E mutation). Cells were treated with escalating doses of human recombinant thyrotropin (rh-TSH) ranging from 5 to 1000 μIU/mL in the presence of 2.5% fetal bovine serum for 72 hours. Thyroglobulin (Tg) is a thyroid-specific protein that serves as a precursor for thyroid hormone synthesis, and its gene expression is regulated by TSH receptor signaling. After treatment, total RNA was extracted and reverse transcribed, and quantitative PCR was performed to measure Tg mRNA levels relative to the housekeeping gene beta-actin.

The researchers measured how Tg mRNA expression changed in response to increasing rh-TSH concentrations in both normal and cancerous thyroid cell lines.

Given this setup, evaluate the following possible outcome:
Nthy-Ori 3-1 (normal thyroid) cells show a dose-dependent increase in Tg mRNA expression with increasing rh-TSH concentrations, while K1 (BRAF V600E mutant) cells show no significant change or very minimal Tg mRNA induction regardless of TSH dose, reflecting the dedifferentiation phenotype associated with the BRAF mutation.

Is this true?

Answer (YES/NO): NO